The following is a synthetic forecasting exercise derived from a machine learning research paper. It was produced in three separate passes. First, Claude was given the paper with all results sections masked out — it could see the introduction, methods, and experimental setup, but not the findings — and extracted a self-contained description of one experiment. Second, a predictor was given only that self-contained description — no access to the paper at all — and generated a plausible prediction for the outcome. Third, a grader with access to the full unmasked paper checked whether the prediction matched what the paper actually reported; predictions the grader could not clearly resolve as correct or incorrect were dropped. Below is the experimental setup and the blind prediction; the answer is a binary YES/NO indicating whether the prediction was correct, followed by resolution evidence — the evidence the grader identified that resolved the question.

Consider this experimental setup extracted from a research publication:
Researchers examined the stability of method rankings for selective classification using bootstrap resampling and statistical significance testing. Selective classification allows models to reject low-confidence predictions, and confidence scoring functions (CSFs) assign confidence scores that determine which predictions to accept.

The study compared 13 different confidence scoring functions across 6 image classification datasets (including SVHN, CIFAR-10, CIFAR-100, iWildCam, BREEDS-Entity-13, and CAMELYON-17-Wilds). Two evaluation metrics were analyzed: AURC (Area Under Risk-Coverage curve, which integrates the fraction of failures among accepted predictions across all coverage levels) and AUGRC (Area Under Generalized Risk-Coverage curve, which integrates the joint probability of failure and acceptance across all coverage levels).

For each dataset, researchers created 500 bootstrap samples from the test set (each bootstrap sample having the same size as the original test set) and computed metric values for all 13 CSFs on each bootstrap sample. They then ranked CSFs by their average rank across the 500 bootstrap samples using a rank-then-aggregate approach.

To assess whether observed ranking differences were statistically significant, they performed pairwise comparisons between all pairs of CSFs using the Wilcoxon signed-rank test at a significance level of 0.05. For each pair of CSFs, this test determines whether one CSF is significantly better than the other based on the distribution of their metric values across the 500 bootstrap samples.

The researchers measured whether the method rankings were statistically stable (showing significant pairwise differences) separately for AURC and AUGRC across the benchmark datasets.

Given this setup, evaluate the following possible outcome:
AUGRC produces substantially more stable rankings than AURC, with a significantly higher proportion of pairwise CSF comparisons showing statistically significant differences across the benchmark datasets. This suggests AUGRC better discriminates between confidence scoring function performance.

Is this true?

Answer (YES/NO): NO